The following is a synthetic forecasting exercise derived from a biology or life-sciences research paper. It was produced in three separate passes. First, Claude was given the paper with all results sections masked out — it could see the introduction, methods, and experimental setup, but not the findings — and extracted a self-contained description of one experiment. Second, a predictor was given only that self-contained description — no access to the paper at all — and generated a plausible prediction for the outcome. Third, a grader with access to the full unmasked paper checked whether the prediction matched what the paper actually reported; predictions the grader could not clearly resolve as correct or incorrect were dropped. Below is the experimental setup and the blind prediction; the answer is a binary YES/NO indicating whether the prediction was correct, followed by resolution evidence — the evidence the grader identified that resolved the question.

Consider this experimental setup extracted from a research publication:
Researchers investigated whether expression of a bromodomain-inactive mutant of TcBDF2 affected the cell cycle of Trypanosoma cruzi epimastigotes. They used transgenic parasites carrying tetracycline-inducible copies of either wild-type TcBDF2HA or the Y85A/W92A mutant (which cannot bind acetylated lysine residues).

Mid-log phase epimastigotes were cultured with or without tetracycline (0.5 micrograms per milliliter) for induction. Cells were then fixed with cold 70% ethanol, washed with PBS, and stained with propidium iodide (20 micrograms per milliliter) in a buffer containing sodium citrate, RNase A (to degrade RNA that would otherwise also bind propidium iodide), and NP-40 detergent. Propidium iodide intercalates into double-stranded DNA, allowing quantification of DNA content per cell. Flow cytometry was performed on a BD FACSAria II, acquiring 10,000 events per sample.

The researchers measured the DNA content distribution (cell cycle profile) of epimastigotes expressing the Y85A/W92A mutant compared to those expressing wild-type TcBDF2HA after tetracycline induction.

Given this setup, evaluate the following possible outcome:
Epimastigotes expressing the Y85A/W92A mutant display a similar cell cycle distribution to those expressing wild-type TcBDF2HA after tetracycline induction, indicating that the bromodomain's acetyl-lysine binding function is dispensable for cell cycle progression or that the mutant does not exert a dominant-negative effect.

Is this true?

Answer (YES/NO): NO